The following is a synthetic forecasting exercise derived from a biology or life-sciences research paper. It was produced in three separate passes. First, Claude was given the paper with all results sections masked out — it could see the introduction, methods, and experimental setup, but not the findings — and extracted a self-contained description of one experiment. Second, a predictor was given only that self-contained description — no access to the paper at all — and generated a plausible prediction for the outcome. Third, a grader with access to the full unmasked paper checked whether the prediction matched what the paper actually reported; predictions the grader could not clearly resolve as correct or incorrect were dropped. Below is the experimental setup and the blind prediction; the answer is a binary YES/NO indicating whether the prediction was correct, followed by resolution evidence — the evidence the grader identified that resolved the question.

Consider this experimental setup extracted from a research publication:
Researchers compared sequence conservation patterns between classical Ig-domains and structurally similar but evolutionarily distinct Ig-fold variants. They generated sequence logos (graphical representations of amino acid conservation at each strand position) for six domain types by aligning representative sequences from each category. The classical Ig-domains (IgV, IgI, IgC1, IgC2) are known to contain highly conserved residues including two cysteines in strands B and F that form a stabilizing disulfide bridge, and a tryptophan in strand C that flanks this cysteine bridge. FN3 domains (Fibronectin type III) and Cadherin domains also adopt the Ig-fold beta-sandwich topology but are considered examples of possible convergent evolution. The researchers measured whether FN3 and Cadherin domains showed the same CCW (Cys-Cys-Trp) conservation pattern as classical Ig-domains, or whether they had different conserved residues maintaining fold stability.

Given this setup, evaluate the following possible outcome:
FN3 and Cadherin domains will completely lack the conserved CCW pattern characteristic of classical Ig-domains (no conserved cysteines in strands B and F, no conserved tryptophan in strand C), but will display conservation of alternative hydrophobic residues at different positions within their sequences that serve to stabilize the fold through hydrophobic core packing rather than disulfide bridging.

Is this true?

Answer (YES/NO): NO